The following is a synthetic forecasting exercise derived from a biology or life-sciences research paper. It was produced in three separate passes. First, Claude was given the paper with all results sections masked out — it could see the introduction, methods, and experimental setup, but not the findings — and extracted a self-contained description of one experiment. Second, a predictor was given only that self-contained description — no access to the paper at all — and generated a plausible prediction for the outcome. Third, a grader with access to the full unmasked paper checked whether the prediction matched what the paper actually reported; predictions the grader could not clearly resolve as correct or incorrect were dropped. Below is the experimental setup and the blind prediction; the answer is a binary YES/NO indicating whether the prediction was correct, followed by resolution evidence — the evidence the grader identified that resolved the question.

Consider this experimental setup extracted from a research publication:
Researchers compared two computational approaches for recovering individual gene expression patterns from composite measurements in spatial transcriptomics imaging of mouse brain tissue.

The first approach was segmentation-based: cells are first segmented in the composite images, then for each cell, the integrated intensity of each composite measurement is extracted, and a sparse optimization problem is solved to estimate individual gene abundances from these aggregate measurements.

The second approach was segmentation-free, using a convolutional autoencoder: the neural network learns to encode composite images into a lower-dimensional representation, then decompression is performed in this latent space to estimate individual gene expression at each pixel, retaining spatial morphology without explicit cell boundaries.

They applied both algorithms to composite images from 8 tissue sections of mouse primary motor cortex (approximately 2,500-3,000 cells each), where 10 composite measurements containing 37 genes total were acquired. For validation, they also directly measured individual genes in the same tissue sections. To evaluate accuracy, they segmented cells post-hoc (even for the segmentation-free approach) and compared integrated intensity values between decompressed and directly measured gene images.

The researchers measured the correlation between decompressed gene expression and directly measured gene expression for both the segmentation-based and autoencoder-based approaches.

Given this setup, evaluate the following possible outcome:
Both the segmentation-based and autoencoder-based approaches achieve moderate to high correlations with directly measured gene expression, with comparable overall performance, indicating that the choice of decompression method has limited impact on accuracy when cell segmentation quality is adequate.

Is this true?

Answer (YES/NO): NO